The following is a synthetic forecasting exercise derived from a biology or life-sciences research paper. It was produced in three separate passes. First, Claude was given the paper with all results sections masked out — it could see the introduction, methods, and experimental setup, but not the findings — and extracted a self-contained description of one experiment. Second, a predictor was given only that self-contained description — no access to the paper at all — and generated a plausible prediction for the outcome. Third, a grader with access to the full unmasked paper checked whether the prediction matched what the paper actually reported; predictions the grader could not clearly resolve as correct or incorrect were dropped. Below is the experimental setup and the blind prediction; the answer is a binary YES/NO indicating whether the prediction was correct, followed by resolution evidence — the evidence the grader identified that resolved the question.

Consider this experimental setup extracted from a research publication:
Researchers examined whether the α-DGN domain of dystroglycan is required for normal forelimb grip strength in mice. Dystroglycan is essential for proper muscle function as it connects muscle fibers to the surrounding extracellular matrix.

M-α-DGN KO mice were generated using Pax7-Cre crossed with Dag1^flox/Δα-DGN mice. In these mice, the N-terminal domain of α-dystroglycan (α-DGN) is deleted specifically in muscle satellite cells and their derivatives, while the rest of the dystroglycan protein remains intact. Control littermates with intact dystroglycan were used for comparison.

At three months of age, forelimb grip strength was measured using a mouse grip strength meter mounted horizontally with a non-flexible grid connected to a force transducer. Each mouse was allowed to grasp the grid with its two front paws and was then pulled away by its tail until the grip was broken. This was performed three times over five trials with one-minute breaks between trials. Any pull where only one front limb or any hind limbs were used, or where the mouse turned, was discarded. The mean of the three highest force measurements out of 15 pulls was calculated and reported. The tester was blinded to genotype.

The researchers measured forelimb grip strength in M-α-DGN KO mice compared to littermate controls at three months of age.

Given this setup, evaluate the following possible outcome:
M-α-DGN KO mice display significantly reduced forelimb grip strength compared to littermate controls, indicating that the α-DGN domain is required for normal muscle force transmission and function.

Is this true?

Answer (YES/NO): YES